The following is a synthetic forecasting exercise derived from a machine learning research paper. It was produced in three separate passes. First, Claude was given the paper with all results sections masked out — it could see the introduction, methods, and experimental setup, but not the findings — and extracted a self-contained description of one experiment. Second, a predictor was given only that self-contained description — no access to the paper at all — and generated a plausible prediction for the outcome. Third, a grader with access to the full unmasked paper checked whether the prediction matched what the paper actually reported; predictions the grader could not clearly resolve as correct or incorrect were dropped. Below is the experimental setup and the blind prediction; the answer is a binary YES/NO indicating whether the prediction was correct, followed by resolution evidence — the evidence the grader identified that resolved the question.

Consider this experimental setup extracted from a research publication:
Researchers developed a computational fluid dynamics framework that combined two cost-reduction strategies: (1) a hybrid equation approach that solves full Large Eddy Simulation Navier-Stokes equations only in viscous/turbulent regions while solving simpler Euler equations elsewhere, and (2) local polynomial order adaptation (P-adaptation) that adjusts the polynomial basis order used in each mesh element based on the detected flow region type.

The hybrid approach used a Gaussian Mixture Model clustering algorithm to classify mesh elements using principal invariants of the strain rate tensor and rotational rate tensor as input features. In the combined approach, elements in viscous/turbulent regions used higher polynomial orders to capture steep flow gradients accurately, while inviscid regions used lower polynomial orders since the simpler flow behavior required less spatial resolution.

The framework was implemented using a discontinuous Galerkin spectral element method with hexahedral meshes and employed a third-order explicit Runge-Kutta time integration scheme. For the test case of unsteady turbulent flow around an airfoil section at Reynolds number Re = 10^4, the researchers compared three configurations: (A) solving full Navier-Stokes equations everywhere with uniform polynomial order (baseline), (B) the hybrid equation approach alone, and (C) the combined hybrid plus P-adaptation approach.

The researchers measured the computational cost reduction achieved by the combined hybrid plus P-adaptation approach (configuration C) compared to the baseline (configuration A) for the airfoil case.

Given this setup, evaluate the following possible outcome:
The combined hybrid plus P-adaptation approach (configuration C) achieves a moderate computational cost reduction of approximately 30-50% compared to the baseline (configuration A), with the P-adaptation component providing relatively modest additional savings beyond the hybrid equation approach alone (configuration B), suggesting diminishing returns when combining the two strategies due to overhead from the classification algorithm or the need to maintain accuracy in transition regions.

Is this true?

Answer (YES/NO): NO